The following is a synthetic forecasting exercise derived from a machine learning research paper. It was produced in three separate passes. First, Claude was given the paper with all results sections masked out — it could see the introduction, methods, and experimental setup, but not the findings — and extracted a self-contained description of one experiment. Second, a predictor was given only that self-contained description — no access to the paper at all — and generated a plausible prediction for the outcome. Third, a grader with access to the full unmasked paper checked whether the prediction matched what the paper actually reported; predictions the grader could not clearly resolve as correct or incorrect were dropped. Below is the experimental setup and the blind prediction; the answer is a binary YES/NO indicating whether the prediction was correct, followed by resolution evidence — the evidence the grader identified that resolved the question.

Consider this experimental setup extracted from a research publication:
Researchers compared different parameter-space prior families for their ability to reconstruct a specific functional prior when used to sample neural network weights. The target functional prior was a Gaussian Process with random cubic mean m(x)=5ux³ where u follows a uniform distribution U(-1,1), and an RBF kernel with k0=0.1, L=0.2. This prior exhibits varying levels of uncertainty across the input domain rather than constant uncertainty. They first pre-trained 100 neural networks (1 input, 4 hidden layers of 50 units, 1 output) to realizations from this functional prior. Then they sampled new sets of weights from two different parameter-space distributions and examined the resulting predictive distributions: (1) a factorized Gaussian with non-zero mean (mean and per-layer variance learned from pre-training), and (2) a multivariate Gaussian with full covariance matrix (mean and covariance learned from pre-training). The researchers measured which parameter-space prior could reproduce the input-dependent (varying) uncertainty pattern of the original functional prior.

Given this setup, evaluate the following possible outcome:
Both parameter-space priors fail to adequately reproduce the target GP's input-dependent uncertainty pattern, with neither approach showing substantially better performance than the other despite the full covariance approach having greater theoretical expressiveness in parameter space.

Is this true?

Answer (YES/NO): NO